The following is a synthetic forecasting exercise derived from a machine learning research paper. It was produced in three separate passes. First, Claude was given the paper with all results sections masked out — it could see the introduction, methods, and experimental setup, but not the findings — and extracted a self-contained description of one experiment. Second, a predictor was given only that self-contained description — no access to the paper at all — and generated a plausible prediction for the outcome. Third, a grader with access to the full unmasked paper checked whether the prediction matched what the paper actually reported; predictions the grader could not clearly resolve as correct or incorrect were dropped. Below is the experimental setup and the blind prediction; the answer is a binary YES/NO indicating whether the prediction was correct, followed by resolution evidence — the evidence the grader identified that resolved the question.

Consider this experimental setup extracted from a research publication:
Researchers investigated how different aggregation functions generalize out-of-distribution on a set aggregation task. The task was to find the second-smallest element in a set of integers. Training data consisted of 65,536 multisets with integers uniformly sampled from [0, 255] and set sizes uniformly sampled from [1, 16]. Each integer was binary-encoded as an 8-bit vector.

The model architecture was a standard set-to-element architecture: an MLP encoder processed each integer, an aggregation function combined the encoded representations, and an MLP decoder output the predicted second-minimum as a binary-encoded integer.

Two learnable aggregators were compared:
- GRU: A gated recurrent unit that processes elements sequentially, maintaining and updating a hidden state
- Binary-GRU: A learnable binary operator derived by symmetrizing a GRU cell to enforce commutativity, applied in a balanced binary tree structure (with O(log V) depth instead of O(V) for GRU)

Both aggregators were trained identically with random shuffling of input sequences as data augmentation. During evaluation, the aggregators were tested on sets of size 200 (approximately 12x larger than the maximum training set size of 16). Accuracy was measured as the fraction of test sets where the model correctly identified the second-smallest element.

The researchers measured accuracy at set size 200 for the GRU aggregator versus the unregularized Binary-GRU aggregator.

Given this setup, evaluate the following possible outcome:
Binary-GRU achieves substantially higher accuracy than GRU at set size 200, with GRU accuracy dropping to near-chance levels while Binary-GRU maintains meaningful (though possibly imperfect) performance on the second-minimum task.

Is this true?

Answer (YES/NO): NO